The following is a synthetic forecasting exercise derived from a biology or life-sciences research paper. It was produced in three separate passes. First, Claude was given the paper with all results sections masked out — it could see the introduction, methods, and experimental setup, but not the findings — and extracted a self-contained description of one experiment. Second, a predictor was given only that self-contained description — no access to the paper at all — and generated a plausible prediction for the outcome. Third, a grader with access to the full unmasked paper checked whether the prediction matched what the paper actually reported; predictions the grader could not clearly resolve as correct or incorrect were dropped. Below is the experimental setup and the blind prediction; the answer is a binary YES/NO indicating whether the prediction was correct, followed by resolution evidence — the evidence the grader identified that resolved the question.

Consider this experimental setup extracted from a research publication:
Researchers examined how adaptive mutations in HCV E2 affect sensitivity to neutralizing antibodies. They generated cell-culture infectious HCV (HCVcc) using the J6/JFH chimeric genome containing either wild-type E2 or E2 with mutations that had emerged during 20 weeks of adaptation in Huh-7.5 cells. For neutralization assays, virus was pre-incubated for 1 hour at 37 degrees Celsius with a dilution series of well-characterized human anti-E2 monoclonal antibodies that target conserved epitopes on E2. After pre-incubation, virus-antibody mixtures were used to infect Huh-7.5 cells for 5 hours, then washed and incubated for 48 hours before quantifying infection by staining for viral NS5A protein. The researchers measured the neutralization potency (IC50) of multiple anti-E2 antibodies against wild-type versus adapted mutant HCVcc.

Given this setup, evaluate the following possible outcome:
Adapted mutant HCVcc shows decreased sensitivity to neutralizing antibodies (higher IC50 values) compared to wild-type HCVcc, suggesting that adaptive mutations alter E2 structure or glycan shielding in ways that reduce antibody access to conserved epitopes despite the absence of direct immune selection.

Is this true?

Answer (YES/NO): NO